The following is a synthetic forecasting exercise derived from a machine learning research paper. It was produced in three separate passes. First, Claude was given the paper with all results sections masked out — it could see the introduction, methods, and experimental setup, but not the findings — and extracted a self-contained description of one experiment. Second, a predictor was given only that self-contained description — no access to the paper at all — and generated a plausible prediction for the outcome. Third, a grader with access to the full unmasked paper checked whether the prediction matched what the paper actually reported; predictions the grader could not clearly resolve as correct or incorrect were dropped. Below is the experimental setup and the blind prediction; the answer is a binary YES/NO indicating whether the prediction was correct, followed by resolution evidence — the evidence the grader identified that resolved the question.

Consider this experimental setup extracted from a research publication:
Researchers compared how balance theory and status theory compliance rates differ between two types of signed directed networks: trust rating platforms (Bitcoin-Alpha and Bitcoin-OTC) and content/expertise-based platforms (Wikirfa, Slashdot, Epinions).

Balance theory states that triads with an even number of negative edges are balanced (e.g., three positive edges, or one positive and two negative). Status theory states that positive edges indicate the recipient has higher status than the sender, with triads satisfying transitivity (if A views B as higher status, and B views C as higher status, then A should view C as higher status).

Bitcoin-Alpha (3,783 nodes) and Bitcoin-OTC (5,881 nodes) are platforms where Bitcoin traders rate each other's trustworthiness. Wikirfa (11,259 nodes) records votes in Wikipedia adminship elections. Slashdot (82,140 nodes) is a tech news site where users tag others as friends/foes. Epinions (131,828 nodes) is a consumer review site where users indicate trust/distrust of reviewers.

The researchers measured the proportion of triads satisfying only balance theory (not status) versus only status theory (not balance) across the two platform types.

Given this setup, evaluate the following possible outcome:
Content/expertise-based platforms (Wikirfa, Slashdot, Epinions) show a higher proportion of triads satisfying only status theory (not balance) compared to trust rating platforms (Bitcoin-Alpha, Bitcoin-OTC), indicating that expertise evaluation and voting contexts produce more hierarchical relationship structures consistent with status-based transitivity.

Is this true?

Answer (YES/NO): NO